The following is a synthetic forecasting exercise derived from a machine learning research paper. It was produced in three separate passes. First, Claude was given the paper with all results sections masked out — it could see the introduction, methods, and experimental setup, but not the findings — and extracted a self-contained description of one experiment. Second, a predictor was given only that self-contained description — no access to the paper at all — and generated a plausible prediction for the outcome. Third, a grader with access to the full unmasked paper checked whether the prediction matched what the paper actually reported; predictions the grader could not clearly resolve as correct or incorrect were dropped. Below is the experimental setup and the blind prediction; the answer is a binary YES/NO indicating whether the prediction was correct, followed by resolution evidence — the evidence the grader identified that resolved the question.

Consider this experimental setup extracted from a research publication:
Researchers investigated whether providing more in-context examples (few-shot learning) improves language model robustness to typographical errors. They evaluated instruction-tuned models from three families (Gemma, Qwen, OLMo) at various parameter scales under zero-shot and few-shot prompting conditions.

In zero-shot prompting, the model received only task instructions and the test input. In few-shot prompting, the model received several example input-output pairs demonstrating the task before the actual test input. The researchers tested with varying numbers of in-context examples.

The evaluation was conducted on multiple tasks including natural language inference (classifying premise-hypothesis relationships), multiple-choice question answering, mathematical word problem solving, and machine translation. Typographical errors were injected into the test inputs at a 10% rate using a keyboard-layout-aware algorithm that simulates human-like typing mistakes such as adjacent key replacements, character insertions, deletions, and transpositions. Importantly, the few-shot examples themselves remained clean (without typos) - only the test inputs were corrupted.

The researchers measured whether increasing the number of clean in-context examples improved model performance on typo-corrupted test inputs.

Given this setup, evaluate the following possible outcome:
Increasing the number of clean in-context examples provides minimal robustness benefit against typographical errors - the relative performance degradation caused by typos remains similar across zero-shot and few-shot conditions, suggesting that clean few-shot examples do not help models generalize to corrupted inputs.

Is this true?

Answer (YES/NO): YES